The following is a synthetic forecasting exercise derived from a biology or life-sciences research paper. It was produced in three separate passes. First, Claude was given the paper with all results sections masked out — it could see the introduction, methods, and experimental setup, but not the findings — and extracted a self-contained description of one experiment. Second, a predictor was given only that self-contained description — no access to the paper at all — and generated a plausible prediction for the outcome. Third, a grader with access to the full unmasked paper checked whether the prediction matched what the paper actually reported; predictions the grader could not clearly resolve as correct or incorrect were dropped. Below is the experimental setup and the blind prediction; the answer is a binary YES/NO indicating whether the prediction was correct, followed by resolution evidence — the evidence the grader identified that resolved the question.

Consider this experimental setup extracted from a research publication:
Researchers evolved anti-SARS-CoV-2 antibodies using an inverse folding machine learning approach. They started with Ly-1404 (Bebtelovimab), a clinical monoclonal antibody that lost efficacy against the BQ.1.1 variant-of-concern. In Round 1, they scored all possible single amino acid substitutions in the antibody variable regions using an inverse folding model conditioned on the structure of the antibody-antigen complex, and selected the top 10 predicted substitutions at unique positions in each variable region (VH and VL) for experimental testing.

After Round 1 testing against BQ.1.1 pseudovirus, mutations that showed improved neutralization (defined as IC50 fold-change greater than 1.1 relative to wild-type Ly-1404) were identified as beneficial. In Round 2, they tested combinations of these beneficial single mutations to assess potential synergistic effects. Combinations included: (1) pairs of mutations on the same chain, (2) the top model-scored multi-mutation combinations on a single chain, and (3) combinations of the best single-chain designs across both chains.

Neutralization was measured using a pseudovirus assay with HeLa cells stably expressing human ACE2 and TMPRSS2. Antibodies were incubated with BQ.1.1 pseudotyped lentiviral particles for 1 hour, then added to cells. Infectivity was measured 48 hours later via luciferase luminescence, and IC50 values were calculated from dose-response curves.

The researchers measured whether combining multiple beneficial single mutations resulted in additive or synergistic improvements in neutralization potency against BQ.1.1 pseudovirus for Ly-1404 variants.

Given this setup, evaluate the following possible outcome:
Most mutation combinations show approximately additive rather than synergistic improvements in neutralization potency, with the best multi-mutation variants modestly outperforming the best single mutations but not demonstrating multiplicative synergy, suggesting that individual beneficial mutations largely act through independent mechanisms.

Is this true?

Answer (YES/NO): NO